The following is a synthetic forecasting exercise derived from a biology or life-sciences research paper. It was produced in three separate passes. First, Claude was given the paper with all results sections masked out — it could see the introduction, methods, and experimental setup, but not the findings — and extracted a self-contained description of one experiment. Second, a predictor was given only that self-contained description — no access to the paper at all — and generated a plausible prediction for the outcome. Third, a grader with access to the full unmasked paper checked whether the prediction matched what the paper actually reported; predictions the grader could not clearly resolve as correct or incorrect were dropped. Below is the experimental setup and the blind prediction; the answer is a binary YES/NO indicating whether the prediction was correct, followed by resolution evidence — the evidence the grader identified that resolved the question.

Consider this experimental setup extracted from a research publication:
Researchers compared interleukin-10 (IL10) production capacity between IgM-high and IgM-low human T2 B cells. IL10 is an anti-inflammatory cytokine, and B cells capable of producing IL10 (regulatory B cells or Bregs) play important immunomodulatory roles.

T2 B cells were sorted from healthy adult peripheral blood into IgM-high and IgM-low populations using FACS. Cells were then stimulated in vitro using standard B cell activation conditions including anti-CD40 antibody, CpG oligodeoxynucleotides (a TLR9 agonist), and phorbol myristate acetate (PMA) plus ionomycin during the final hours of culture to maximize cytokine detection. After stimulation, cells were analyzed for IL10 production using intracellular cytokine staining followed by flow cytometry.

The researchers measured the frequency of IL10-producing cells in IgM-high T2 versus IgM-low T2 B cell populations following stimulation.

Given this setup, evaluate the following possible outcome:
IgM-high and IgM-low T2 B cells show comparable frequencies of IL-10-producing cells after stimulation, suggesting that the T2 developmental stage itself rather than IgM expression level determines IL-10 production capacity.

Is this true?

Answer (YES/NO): NO